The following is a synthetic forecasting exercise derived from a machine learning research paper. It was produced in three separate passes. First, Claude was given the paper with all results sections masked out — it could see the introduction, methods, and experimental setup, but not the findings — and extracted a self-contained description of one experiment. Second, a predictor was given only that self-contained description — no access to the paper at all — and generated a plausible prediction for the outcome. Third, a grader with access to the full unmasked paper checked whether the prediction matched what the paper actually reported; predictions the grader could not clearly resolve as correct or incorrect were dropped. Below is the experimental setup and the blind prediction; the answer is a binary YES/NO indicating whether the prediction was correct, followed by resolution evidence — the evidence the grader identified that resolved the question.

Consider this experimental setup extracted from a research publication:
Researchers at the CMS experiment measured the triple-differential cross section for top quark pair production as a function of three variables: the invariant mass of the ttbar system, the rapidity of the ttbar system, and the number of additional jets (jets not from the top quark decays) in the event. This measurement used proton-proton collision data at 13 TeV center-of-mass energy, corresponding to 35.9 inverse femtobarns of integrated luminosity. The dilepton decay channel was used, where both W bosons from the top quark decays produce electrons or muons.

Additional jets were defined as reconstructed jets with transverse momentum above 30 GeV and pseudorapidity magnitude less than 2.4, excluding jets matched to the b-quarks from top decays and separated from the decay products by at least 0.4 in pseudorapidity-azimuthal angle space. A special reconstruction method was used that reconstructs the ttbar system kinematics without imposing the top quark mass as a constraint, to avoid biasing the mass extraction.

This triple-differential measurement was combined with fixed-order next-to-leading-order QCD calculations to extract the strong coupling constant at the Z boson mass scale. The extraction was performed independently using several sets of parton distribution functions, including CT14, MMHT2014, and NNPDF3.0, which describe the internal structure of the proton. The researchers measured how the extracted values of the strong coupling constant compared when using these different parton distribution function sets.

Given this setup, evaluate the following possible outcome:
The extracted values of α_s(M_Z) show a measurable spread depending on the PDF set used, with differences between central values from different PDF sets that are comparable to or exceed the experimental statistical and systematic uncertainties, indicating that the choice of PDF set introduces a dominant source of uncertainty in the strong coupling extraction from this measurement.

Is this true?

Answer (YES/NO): NO